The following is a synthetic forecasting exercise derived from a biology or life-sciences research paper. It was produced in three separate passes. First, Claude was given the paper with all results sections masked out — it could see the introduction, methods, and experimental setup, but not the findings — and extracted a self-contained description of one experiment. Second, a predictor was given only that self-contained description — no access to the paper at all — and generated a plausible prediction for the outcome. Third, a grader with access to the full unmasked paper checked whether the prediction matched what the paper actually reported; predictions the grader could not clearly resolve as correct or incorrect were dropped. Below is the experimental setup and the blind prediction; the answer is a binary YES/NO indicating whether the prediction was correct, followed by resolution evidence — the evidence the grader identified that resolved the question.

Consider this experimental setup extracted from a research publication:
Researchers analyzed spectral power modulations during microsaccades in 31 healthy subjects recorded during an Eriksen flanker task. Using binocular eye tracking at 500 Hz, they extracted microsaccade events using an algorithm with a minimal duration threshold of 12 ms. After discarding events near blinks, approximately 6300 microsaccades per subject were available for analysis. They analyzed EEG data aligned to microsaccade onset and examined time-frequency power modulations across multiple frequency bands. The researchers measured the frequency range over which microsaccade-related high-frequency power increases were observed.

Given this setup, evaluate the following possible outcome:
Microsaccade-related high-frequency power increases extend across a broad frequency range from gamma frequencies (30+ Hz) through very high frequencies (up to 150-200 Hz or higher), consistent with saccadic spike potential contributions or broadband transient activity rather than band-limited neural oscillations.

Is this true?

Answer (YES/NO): NO